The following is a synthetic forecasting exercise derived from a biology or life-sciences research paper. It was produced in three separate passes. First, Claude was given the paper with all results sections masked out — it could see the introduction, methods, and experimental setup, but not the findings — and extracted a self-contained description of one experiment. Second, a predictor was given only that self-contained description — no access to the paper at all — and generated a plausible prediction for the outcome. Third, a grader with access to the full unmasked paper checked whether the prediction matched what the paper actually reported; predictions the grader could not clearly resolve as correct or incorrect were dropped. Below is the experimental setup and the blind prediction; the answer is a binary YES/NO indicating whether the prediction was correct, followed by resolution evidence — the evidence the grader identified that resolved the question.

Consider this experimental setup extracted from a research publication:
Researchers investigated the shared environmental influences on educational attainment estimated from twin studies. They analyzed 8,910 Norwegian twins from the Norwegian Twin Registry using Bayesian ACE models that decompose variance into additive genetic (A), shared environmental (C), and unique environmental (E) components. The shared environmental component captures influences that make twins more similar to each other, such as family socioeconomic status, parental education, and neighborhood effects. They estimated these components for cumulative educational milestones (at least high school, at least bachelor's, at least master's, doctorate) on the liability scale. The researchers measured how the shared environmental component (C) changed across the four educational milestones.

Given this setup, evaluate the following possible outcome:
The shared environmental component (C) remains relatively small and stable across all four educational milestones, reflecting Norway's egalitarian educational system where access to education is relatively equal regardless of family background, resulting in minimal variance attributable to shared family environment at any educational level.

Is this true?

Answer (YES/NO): NO